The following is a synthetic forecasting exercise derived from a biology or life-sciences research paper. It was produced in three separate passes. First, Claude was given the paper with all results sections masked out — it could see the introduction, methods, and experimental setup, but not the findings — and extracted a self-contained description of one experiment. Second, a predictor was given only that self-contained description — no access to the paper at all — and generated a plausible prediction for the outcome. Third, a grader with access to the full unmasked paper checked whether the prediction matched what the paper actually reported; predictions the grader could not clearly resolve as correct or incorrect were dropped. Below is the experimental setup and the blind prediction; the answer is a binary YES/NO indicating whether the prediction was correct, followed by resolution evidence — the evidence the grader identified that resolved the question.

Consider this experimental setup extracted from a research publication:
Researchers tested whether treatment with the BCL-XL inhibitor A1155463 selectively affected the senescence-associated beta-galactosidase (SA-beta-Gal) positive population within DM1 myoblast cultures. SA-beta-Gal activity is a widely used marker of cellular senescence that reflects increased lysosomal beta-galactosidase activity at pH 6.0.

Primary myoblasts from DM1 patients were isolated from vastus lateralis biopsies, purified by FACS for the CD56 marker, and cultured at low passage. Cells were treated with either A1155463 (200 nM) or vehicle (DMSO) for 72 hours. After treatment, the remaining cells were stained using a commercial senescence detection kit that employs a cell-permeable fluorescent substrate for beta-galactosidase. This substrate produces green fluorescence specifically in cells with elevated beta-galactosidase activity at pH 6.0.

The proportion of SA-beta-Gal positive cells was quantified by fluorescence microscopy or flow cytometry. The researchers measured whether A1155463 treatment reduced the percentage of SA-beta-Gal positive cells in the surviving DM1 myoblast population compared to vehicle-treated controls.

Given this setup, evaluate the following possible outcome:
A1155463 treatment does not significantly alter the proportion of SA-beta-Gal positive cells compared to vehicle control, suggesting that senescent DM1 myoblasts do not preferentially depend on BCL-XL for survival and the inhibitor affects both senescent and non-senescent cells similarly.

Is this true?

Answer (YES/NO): NO